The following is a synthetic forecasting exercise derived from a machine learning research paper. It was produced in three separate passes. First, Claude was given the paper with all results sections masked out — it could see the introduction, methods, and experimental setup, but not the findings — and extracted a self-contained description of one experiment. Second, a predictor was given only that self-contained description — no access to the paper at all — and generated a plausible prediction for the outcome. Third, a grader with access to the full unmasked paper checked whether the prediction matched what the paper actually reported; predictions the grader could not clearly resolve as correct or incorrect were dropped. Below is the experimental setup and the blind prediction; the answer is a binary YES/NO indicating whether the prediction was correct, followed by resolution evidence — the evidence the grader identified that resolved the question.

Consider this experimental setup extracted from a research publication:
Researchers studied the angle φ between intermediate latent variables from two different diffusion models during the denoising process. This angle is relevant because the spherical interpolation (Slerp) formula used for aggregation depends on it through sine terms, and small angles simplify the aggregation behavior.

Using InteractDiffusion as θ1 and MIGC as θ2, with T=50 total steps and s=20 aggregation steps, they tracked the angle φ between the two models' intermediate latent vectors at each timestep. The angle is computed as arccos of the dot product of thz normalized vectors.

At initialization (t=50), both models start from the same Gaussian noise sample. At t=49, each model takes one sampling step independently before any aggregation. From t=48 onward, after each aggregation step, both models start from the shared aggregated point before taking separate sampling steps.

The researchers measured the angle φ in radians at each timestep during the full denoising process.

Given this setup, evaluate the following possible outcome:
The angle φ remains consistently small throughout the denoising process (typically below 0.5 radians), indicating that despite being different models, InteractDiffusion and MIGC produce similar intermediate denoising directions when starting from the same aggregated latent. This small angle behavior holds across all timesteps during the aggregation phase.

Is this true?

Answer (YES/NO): NO